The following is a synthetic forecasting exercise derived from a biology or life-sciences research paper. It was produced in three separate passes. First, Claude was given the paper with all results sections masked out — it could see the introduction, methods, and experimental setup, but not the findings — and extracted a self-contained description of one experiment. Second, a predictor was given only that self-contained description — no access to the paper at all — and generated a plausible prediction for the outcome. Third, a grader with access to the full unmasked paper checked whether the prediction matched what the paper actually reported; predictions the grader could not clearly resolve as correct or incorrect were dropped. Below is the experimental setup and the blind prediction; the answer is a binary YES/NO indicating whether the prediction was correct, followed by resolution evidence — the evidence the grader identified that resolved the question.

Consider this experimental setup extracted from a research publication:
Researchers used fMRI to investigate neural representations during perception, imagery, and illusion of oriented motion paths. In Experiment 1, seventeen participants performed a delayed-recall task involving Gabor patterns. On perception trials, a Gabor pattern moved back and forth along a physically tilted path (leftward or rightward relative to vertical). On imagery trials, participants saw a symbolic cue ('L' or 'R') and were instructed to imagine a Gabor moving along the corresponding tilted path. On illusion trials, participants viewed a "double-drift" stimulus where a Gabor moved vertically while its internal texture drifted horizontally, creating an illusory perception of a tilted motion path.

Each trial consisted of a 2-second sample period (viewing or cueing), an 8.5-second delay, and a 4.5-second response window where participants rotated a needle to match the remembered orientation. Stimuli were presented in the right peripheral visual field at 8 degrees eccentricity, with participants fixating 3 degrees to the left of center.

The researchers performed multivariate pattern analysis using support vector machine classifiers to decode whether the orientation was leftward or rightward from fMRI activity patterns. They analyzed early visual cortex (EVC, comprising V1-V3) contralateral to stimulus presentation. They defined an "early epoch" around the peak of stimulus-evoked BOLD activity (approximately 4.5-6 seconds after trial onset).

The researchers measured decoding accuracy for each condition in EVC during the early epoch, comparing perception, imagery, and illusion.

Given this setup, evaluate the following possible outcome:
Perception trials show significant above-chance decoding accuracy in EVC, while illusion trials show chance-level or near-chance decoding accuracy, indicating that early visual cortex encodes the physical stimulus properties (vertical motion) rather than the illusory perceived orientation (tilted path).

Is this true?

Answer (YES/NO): NO